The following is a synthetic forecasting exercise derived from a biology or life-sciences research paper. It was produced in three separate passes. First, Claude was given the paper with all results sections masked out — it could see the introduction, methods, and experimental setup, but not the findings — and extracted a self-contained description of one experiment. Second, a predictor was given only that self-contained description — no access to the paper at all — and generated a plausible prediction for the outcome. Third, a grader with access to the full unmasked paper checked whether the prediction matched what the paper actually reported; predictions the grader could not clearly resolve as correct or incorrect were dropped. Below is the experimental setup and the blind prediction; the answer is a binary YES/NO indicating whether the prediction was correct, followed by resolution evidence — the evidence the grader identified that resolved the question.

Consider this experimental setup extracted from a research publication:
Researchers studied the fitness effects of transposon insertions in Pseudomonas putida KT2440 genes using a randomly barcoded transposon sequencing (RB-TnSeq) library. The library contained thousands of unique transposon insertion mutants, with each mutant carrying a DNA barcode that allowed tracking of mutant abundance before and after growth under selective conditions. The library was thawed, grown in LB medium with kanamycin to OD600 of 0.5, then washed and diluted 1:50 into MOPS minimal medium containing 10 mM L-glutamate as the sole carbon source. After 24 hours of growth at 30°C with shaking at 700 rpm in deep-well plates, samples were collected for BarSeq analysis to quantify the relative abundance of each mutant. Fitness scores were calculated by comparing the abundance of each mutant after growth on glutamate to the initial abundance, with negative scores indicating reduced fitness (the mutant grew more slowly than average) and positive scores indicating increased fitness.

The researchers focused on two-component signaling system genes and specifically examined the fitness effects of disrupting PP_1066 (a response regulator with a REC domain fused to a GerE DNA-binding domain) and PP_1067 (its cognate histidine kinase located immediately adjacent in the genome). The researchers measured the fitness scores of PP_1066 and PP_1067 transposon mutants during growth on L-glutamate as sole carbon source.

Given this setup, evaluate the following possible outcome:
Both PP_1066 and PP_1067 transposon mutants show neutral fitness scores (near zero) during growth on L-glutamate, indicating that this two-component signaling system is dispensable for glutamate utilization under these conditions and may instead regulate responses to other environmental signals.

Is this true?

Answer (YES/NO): NO